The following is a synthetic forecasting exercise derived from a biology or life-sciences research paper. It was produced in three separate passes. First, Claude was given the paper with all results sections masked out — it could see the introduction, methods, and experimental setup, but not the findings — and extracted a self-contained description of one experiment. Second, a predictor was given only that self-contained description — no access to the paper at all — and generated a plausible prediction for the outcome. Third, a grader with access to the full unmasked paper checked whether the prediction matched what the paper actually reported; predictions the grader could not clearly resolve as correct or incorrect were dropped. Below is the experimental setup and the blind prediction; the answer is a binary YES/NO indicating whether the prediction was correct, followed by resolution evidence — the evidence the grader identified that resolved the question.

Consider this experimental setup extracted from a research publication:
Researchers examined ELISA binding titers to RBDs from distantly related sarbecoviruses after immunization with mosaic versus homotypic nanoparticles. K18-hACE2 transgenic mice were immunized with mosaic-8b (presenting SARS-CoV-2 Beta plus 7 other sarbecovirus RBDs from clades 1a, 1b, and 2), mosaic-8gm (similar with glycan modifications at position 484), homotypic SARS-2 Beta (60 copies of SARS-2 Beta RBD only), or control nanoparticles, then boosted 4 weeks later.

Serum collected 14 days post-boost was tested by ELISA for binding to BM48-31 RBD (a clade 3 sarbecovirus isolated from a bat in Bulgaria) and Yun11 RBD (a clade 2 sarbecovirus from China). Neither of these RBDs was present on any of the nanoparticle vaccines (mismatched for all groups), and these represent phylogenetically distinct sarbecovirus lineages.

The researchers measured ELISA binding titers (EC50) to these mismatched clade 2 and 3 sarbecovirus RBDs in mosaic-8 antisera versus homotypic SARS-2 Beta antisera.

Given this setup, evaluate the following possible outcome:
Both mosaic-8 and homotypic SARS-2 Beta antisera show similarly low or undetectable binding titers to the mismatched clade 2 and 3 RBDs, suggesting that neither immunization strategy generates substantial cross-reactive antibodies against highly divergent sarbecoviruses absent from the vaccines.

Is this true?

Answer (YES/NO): NO